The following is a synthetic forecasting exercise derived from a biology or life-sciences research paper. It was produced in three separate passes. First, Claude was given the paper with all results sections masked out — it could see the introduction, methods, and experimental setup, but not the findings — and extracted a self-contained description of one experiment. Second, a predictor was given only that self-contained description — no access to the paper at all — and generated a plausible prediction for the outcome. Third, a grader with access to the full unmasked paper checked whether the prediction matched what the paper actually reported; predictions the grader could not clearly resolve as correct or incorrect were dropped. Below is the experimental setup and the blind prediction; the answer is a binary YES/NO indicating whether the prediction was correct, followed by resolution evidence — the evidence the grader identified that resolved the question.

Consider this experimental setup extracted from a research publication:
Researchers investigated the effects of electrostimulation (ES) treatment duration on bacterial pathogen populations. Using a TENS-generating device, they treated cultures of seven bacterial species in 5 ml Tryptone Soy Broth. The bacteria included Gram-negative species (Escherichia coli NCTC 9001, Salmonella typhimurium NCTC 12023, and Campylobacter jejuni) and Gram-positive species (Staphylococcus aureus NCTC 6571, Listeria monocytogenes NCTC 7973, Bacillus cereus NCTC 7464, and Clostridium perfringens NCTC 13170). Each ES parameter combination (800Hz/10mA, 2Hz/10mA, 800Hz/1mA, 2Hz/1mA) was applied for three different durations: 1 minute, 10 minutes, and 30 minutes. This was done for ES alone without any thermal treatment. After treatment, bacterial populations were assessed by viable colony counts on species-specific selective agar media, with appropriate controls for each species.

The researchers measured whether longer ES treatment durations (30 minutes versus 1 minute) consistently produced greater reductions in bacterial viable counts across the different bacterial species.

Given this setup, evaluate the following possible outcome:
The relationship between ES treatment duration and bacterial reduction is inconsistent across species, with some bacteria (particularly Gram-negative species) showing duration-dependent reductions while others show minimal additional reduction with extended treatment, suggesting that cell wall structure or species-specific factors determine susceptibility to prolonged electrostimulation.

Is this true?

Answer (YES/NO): NO